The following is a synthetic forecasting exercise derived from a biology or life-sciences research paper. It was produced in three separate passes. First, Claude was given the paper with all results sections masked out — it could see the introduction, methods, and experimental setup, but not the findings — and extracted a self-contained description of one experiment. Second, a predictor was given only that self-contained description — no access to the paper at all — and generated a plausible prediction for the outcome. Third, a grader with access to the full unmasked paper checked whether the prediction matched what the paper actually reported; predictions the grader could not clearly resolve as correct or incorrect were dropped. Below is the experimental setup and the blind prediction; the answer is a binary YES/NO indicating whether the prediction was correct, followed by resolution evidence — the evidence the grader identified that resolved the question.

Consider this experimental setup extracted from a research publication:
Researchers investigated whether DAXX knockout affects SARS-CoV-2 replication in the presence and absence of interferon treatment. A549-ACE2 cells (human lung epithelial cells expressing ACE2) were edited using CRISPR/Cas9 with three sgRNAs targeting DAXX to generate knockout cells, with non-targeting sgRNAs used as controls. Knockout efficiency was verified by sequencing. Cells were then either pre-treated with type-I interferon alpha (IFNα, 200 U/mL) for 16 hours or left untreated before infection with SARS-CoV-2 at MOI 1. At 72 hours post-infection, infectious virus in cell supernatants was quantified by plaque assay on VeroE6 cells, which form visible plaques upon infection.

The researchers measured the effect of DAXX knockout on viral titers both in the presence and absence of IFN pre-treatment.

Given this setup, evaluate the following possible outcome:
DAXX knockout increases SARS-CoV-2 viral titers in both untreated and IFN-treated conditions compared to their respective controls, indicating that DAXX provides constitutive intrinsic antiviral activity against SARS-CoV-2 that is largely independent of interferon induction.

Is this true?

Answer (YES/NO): YES